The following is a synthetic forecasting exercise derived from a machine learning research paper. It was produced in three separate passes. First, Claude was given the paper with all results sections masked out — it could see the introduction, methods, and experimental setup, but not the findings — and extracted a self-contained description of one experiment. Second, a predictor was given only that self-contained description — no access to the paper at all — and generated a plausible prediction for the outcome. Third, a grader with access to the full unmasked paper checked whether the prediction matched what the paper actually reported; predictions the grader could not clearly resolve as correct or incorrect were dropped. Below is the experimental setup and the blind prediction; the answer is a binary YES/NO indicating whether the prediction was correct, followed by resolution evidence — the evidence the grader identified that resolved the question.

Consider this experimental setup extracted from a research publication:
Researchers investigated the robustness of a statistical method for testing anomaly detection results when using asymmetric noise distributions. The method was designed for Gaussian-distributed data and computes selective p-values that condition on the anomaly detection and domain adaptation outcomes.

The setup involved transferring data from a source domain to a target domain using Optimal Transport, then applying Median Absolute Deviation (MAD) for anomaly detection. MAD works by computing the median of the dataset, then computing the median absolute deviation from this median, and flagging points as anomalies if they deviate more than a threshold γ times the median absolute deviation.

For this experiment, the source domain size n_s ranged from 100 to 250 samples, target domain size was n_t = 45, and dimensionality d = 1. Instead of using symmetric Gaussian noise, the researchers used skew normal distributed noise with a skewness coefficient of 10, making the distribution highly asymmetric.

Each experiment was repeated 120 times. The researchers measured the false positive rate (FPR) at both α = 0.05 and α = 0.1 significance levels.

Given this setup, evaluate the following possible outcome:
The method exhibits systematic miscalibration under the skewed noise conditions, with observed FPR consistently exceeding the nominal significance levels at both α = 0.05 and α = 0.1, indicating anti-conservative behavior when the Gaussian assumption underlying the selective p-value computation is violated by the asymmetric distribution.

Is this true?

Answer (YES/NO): NO